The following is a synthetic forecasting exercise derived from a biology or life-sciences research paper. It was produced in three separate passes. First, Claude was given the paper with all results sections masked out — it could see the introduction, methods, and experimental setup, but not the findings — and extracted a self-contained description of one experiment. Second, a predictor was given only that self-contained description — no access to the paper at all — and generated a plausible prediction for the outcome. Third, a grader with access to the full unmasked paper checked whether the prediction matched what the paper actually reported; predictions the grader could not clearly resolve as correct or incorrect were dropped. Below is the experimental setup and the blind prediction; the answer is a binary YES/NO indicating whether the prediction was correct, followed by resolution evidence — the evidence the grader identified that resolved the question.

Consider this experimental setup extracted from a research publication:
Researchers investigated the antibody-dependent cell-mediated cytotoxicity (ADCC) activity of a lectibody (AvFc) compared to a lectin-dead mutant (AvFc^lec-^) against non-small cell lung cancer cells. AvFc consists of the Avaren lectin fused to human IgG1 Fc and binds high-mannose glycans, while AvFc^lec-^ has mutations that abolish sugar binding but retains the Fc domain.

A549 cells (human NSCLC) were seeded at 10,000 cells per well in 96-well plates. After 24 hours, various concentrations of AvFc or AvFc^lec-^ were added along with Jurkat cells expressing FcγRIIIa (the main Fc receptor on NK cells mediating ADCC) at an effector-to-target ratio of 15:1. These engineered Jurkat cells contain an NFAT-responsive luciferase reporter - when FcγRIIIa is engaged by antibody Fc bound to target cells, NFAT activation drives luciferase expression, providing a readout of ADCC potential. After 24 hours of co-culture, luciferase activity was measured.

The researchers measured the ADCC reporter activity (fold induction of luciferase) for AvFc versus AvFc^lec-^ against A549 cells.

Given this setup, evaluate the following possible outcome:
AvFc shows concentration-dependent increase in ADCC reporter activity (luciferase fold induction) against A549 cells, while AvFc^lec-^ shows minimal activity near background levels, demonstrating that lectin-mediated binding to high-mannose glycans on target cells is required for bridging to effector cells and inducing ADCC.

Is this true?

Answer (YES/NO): YES